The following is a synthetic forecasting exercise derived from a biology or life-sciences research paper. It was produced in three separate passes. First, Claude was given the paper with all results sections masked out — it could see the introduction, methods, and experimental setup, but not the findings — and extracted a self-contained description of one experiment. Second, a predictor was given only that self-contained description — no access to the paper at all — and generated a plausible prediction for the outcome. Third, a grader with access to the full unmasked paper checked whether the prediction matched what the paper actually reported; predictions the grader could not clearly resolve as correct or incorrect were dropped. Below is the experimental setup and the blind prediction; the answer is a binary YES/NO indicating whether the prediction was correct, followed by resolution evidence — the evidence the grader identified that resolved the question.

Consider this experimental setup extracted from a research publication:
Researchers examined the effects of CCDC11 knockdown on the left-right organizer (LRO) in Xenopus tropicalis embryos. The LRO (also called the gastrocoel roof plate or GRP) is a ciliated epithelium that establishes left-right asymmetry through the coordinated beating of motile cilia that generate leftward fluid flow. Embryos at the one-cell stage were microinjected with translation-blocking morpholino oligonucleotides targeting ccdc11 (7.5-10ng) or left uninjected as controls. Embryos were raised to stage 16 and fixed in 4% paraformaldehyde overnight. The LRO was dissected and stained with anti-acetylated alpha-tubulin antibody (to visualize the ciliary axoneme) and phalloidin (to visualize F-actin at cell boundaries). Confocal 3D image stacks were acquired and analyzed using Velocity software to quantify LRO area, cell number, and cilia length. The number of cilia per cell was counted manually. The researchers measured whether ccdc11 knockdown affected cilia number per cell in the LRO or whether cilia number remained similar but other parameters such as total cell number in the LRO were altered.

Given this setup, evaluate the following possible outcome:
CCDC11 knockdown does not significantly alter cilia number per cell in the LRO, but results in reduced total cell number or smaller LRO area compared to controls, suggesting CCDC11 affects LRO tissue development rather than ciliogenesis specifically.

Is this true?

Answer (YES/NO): NO